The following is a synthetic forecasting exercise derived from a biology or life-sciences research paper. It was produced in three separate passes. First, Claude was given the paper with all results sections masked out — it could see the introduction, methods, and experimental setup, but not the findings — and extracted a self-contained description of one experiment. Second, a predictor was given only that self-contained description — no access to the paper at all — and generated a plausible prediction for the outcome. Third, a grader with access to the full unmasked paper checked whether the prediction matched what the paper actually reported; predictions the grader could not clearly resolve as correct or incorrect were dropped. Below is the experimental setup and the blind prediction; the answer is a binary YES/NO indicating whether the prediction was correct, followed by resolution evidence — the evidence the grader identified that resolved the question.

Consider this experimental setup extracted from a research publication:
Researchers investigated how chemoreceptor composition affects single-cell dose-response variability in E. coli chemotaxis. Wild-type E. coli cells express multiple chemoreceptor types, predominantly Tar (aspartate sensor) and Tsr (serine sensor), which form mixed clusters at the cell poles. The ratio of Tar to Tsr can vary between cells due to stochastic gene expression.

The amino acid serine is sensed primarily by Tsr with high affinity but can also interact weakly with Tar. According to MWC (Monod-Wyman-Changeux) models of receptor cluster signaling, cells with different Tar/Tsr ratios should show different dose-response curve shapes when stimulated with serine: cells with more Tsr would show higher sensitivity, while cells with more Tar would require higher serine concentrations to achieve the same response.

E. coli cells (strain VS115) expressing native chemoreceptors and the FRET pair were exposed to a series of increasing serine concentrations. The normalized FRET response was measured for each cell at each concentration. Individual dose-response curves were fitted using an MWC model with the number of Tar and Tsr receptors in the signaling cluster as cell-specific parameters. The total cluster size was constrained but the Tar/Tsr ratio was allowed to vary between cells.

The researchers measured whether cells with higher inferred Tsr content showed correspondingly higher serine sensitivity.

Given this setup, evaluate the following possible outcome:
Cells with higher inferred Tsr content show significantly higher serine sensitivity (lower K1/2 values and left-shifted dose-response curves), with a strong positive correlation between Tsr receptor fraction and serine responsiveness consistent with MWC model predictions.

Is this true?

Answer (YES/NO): YES